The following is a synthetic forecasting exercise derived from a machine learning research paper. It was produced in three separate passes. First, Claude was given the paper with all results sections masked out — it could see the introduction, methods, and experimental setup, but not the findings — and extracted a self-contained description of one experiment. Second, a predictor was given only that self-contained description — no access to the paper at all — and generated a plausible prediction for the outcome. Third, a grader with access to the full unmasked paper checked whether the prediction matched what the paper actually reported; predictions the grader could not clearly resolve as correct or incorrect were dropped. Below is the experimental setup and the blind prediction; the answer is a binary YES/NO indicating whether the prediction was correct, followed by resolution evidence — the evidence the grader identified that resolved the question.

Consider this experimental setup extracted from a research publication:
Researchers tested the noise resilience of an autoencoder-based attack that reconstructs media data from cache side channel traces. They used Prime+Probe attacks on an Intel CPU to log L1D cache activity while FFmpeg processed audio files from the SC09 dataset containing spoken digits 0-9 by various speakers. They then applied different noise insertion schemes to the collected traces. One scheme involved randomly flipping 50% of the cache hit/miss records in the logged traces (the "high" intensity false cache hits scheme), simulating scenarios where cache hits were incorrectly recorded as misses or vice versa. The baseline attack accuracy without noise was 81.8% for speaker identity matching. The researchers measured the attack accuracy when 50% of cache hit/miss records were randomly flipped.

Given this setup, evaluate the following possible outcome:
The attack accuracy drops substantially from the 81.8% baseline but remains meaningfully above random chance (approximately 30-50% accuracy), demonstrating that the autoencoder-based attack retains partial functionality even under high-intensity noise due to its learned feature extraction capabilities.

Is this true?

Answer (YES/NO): NO